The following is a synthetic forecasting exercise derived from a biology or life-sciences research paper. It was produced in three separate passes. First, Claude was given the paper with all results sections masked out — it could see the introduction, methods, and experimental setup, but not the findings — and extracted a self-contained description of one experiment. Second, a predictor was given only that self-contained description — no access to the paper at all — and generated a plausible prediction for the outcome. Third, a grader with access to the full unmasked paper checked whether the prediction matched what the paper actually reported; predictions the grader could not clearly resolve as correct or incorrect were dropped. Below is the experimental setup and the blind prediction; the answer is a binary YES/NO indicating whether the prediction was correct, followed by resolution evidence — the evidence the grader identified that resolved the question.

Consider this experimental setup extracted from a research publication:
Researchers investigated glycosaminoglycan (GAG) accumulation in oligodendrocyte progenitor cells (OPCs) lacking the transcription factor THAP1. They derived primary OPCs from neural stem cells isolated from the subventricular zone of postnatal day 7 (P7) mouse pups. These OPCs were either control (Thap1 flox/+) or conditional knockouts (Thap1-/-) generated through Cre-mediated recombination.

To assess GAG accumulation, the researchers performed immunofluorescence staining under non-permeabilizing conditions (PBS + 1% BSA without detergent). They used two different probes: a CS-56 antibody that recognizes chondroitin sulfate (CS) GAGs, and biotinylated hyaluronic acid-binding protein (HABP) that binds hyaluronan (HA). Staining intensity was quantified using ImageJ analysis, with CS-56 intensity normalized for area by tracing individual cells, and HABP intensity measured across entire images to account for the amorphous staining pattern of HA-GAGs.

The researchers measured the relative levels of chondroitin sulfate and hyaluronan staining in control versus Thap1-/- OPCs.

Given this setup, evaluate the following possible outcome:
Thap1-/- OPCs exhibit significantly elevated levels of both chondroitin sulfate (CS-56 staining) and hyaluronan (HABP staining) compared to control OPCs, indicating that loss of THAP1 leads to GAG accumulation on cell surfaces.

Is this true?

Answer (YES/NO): YES